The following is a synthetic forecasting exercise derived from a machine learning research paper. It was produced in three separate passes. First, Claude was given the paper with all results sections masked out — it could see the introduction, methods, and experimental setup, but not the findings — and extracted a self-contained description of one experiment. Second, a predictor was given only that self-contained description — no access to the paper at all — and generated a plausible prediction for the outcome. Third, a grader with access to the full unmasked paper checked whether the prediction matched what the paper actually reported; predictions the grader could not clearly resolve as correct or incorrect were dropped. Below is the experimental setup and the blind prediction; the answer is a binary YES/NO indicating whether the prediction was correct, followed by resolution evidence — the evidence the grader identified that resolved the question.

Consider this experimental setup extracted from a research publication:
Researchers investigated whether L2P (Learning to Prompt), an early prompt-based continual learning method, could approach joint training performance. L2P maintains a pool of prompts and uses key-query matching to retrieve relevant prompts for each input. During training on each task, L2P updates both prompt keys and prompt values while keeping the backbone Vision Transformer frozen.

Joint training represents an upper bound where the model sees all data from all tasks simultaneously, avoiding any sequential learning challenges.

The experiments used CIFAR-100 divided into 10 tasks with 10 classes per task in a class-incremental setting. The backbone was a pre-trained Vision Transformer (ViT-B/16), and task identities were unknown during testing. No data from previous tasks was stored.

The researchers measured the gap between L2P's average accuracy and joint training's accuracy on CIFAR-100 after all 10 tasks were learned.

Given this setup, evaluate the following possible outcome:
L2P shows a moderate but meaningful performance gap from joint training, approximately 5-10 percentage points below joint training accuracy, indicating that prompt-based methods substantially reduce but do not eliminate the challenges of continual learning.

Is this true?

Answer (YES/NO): NO